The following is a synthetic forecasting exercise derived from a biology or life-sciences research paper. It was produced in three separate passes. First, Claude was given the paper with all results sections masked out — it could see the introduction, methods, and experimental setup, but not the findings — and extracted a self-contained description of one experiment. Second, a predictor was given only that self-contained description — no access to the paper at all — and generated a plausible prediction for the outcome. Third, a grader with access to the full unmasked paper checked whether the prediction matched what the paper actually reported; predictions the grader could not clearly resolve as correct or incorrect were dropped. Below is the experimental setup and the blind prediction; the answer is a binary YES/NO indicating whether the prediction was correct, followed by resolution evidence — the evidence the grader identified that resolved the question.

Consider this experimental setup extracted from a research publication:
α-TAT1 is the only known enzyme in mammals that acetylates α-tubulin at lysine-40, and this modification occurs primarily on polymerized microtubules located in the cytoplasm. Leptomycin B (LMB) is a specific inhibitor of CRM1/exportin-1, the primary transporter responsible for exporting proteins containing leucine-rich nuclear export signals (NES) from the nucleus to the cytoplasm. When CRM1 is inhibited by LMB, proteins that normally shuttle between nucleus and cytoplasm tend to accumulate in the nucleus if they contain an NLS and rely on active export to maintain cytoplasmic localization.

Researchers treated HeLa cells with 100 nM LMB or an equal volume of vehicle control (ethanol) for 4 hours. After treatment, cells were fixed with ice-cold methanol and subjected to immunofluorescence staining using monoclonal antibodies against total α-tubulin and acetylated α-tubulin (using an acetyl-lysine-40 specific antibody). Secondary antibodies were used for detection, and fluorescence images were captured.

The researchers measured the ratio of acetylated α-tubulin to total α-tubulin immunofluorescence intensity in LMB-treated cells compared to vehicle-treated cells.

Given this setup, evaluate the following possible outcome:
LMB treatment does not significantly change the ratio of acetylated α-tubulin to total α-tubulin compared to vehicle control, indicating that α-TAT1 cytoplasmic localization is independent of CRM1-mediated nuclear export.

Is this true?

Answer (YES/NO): NO